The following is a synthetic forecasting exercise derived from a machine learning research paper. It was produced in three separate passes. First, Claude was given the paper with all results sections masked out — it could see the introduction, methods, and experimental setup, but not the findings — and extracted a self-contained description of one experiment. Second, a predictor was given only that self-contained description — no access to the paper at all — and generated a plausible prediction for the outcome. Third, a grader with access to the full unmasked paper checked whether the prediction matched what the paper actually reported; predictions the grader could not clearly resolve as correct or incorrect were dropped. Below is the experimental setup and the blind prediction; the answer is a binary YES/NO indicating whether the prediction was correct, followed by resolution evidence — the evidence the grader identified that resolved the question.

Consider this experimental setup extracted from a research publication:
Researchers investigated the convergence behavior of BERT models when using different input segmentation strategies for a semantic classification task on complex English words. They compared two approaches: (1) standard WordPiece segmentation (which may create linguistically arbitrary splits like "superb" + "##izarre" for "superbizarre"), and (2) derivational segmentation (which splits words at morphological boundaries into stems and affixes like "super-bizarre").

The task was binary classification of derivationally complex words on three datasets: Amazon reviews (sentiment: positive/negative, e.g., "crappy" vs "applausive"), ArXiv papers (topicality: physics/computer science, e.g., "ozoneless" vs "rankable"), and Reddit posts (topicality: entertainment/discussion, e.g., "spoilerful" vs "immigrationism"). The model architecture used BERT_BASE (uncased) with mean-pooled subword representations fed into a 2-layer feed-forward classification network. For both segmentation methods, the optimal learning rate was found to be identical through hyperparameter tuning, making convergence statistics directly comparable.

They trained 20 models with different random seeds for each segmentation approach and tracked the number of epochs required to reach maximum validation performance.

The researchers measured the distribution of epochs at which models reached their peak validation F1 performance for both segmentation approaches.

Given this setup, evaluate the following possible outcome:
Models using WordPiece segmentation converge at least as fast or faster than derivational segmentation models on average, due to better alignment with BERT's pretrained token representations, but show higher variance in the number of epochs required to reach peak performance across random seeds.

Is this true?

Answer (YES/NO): NO